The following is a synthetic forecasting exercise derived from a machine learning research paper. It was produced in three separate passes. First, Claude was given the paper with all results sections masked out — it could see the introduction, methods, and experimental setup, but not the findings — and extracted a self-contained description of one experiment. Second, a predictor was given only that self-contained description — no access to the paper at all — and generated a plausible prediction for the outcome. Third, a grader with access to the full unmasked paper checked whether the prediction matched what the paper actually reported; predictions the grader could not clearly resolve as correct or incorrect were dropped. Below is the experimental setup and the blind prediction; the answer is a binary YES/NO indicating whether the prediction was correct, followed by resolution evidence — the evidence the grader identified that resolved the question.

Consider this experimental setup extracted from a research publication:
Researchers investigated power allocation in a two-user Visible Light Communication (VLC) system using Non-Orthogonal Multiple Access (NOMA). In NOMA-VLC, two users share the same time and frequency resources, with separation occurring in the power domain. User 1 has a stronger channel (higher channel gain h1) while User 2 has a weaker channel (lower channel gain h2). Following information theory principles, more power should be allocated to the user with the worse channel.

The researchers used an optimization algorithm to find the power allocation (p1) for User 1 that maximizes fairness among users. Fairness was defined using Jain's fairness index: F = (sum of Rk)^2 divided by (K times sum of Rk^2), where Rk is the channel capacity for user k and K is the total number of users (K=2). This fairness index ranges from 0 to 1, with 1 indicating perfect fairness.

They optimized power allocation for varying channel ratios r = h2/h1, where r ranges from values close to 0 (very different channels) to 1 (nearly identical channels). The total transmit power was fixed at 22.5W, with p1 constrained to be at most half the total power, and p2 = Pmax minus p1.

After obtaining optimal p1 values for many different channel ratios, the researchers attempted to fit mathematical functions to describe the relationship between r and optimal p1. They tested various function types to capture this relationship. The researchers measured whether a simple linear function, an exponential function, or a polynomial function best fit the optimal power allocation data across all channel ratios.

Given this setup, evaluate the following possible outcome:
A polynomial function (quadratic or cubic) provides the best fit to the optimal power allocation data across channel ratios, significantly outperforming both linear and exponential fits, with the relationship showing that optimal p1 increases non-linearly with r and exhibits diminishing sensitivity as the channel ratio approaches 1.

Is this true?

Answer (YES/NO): NO